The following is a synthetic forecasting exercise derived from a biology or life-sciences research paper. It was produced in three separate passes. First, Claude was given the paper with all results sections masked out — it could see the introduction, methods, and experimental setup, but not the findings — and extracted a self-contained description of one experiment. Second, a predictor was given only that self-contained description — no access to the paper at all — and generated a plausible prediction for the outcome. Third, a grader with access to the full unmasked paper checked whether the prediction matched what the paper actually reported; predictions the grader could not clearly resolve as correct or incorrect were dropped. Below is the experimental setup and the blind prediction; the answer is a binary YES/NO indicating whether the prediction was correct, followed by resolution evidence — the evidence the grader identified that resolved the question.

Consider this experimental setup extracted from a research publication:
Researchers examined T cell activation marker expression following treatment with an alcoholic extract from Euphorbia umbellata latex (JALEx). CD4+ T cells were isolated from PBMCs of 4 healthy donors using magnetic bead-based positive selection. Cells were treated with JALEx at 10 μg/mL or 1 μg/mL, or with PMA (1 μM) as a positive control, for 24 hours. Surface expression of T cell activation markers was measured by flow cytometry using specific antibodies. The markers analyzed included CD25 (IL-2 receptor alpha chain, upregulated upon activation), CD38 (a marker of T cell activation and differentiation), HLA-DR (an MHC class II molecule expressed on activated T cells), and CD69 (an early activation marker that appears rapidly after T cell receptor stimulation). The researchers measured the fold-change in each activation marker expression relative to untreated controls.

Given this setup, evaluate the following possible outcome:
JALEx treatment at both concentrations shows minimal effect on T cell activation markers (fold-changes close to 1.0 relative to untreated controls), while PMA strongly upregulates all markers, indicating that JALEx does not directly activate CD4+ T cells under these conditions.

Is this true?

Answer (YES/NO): NO